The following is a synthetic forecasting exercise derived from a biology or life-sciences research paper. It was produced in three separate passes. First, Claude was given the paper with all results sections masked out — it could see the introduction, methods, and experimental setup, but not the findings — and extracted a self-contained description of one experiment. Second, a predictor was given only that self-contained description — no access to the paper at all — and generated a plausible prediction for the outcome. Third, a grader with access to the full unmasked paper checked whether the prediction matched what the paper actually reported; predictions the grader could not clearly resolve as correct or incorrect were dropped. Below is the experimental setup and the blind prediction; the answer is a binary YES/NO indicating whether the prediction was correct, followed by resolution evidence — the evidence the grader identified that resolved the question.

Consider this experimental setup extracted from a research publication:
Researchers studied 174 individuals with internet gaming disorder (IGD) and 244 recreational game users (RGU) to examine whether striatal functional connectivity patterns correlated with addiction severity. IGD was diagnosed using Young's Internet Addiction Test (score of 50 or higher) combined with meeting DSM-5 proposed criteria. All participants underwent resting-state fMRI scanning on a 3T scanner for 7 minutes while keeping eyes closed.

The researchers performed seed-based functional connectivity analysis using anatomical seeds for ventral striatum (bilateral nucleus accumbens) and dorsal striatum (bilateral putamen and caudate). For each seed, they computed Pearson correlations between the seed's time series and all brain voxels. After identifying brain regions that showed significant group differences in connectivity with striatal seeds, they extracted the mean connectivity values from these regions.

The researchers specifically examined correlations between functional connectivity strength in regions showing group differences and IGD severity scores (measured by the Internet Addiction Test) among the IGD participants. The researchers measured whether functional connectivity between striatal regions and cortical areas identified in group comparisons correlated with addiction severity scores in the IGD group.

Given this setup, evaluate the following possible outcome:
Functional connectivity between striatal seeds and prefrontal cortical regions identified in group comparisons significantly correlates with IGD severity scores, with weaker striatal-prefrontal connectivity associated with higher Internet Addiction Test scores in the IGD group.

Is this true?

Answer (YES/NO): NO